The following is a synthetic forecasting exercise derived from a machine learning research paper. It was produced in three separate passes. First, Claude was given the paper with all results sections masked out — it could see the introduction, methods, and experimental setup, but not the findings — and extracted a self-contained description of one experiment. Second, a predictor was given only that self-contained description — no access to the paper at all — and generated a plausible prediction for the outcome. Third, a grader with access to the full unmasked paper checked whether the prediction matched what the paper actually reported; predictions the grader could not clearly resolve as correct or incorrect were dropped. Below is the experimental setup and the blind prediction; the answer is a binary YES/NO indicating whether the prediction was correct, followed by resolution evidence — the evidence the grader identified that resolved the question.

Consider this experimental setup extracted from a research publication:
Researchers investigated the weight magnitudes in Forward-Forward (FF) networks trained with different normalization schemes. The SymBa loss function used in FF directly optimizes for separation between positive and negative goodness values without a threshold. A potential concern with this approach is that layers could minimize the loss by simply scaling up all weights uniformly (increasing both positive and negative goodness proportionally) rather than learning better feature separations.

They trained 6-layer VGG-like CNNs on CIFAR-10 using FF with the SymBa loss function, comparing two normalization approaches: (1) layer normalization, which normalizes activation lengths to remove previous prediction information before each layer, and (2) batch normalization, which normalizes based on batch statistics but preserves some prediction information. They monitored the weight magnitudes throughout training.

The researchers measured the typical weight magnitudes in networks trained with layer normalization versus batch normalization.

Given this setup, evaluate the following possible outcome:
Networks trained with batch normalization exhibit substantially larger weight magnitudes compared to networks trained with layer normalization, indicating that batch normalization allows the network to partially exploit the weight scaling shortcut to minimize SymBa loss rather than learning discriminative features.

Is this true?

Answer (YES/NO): NO